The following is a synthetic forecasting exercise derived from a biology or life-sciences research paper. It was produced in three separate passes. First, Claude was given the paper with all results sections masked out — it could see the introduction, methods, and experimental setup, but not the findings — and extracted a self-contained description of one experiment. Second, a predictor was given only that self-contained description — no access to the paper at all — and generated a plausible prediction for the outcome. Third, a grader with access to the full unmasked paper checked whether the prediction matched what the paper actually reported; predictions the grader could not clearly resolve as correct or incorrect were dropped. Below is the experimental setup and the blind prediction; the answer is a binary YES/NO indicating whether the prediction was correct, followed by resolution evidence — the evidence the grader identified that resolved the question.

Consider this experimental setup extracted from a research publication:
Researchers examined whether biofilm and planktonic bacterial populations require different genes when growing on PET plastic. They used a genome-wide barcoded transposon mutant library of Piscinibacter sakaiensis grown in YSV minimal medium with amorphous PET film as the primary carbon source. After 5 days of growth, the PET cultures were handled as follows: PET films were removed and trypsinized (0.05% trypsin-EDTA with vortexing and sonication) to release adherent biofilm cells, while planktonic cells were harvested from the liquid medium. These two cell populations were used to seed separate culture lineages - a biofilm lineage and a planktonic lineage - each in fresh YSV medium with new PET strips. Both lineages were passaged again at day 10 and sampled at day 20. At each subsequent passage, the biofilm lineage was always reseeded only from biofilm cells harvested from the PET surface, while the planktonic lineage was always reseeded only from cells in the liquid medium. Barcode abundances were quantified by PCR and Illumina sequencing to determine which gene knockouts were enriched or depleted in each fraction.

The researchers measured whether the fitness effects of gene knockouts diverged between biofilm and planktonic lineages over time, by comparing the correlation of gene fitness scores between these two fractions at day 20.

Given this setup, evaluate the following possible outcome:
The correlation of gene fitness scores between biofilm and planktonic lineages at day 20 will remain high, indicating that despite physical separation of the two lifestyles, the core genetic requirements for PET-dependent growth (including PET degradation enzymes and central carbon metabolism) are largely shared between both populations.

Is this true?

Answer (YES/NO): NO